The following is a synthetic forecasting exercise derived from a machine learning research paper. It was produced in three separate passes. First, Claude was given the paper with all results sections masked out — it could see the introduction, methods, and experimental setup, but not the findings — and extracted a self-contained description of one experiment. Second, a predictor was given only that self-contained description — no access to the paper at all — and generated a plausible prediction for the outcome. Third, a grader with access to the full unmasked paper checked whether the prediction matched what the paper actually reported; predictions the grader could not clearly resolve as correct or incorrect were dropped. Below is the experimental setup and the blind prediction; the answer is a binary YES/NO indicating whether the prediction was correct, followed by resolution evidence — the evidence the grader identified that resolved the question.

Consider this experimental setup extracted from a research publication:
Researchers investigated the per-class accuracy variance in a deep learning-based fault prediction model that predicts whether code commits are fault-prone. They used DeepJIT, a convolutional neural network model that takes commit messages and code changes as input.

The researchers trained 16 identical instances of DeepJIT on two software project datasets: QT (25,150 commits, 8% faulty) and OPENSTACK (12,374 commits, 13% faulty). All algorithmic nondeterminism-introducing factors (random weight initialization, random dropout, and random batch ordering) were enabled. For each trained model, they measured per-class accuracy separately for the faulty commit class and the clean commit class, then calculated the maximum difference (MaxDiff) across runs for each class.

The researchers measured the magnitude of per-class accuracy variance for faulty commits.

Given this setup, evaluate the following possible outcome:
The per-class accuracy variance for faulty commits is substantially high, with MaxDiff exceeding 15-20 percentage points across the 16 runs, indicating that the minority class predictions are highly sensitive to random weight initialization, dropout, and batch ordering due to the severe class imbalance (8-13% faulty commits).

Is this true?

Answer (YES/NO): NO